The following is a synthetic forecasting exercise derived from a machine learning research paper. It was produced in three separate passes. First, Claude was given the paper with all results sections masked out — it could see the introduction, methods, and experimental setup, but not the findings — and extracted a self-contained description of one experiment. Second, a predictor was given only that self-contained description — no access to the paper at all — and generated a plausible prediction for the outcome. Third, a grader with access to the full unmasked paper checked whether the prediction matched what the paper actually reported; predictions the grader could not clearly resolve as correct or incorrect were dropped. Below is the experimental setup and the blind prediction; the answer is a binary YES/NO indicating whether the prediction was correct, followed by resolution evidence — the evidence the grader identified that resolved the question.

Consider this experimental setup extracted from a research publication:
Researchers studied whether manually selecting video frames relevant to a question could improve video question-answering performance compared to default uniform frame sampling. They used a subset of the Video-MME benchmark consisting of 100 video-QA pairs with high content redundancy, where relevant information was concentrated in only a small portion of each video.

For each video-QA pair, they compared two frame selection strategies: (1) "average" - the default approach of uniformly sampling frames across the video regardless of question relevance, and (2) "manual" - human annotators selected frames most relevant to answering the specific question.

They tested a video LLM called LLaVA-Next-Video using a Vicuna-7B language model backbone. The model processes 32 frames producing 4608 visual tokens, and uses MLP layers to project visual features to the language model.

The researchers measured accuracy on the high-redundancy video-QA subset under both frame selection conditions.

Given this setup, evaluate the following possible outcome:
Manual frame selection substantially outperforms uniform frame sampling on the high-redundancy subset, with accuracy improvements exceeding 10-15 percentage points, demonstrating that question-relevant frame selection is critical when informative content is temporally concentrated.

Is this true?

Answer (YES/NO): NO